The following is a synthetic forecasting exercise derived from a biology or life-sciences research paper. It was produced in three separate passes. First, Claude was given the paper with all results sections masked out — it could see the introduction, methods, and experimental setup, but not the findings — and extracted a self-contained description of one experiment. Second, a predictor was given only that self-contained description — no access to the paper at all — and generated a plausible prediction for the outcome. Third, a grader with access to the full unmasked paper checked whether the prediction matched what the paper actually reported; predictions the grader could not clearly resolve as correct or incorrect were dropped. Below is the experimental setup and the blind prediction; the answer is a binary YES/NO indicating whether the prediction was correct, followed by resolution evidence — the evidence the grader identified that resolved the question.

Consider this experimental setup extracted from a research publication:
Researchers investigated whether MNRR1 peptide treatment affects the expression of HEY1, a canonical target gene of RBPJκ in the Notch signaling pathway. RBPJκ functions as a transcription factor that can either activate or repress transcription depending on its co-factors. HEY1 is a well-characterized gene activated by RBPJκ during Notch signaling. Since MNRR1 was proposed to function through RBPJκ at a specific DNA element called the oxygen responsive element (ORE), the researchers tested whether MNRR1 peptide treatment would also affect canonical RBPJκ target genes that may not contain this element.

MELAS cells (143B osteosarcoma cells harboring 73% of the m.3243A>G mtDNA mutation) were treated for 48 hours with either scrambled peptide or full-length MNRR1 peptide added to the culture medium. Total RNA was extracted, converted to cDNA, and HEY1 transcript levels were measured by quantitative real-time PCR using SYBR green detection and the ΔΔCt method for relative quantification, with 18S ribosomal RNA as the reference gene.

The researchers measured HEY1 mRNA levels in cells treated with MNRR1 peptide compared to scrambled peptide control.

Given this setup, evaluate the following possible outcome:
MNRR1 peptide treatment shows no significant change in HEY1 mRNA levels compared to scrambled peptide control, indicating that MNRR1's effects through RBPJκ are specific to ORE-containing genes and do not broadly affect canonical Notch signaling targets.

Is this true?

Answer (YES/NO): NO